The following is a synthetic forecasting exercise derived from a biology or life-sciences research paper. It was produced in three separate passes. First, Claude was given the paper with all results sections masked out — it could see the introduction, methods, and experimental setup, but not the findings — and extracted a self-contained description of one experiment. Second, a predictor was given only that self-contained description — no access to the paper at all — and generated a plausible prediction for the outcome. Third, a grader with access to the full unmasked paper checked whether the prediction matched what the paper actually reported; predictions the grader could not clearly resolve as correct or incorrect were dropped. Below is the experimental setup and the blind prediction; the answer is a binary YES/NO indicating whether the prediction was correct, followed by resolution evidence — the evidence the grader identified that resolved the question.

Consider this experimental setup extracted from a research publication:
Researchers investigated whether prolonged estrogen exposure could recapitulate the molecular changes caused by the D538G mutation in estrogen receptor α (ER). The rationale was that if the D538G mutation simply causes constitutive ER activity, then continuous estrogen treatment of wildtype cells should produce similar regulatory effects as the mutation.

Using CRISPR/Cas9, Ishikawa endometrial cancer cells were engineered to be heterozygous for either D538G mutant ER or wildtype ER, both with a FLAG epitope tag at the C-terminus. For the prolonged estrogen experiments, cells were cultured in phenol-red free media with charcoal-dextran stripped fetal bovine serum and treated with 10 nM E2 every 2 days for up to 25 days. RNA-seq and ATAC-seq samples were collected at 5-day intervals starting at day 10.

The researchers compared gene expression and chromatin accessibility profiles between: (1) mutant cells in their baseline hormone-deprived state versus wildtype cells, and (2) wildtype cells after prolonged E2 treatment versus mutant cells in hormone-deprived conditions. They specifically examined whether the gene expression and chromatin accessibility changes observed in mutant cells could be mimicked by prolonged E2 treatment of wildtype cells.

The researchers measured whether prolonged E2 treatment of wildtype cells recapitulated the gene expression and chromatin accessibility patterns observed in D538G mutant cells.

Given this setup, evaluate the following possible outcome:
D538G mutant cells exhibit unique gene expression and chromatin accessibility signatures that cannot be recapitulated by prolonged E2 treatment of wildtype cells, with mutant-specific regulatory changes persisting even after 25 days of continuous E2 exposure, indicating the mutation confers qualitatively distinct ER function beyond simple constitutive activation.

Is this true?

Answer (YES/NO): YES